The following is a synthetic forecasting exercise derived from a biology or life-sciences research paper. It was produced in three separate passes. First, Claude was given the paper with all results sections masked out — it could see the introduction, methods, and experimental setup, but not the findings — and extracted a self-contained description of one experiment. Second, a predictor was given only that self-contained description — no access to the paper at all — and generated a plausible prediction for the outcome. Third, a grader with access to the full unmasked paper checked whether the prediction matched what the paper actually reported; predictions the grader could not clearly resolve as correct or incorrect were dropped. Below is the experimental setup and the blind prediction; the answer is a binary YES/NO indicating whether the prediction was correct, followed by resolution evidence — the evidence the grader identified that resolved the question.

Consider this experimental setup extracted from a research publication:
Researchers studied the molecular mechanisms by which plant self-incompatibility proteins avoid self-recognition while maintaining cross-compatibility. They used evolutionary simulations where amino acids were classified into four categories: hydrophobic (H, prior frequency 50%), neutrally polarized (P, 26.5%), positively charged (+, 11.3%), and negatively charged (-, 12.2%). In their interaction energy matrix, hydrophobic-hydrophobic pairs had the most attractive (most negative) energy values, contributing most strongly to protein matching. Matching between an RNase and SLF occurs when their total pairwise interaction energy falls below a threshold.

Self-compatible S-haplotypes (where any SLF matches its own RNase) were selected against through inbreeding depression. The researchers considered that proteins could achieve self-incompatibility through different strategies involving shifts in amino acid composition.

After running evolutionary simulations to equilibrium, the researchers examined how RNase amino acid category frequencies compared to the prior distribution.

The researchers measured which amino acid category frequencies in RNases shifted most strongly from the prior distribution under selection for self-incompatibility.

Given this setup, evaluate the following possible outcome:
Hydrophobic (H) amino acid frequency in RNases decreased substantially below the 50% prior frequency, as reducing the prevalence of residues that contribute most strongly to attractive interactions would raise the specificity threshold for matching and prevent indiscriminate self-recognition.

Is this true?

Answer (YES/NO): YES